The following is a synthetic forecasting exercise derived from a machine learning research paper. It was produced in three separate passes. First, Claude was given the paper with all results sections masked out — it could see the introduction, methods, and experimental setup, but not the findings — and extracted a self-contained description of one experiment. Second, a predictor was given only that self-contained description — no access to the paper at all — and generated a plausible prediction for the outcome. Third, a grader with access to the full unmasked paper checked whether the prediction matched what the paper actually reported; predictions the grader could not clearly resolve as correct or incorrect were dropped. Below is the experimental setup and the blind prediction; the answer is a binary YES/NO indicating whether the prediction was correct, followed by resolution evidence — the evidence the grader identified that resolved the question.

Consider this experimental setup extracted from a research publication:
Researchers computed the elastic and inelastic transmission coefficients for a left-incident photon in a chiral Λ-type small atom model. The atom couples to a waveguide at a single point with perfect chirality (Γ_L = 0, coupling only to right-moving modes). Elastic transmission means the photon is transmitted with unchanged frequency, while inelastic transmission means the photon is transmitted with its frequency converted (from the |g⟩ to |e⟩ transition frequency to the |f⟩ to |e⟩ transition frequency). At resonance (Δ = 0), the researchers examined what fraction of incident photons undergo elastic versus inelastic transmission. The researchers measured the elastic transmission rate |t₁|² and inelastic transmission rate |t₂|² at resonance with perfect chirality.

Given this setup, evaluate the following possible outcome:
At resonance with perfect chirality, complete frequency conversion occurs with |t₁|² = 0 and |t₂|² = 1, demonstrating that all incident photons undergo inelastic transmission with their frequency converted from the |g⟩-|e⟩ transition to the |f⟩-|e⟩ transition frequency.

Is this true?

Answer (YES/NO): YES